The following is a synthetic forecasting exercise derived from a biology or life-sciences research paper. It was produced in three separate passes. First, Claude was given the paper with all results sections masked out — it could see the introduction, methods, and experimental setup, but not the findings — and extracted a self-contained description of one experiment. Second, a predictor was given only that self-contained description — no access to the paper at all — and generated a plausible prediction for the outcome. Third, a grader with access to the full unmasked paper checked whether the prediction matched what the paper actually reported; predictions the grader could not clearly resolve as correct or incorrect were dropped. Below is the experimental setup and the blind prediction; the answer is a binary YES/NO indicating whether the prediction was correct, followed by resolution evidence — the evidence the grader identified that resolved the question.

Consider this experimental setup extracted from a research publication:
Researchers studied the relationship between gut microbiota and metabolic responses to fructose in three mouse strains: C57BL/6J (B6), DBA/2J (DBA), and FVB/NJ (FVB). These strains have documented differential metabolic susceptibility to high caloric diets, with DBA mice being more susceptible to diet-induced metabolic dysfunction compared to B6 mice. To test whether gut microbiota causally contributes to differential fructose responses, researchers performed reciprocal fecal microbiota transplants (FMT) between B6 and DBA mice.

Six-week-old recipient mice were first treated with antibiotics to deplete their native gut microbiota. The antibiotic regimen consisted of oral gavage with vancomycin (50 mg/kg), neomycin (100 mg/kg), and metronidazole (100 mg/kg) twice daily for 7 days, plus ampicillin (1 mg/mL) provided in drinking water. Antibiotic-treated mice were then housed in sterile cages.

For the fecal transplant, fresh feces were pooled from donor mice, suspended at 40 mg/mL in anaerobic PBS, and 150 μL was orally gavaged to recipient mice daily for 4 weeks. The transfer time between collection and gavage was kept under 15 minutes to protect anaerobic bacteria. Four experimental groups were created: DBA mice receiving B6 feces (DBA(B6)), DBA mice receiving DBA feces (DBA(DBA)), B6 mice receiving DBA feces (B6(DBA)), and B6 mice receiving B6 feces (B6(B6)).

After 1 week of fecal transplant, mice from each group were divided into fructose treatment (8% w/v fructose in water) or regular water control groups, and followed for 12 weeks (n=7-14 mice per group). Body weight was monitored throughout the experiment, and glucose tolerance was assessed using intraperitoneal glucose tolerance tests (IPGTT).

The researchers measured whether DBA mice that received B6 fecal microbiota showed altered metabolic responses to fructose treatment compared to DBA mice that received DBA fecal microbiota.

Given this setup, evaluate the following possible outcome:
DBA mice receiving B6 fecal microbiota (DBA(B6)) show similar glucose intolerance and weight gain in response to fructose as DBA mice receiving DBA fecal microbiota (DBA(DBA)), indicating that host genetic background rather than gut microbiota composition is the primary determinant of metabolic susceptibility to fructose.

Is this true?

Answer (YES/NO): NO